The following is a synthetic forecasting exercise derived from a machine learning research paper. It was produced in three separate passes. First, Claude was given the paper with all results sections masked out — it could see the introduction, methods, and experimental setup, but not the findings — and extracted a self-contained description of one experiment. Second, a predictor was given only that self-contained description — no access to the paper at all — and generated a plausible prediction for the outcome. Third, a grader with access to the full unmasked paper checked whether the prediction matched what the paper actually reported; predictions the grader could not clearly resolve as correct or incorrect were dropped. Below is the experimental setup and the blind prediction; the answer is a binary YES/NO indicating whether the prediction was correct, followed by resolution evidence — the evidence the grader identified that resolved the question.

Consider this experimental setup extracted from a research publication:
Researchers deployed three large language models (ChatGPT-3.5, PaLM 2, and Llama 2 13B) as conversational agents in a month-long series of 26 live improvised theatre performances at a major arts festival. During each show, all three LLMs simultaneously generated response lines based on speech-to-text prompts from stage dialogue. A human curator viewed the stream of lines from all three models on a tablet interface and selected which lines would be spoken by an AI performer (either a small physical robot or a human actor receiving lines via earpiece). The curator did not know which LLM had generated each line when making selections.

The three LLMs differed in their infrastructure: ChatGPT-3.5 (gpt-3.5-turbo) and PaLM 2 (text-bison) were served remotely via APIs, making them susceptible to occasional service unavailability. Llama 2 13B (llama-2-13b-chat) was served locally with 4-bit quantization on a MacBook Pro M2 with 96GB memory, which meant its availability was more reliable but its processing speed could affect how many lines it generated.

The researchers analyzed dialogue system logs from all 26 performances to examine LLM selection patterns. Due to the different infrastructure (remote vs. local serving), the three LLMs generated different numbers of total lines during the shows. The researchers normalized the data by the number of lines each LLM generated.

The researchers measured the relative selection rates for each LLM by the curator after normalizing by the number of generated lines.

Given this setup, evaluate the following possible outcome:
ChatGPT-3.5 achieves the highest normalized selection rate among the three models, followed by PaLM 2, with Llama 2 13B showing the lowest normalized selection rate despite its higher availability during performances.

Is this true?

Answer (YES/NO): NO